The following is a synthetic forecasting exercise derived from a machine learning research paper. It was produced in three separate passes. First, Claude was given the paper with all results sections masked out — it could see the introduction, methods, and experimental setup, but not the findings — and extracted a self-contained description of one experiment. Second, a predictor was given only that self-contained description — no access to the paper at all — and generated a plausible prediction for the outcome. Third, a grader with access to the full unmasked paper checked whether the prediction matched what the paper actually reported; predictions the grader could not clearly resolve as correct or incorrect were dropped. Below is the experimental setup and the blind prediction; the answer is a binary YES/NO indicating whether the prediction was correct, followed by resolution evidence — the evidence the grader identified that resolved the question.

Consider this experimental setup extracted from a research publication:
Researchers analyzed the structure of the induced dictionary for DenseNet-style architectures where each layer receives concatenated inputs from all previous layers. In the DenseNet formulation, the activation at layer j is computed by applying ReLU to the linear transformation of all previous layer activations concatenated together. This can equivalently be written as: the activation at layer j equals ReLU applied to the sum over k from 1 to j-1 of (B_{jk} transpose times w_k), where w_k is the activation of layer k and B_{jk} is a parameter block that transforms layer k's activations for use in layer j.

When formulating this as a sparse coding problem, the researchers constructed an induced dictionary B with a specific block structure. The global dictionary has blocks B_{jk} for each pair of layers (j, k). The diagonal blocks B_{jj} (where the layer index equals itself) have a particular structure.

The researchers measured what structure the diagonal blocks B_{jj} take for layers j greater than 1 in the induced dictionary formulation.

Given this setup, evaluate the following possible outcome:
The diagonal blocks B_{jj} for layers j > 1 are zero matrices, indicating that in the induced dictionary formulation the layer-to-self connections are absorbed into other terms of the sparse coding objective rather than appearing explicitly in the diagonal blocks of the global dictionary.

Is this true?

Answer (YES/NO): NO